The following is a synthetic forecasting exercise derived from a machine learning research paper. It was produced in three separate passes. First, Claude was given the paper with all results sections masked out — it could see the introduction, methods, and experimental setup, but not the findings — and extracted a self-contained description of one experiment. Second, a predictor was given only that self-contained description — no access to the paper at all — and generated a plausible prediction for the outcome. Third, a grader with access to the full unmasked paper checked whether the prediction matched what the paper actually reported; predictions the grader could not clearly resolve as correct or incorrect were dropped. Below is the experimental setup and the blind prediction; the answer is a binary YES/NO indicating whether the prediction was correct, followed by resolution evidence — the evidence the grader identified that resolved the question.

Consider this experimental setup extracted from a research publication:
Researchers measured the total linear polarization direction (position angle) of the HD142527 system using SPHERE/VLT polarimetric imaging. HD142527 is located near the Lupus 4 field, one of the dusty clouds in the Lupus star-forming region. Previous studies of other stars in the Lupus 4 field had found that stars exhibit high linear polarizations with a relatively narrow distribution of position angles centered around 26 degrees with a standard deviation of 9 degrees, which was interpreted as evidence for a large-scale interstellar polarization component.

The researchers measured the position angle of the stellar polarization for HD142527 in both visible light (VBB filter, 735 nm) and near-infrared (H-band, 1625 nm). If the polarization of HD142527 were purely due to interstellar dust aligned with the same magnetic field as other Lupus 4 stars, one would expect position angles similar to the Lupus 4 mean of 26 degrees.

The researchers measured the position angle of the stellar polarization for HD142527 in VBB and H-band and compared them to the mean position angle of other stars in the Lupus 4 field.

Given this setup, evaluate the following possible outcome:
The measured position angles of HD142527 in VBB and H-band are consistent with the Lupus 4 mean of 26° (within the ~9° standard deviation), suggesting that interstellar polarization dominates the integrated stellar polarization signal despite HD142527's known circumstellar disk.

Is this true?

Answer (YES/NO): NO